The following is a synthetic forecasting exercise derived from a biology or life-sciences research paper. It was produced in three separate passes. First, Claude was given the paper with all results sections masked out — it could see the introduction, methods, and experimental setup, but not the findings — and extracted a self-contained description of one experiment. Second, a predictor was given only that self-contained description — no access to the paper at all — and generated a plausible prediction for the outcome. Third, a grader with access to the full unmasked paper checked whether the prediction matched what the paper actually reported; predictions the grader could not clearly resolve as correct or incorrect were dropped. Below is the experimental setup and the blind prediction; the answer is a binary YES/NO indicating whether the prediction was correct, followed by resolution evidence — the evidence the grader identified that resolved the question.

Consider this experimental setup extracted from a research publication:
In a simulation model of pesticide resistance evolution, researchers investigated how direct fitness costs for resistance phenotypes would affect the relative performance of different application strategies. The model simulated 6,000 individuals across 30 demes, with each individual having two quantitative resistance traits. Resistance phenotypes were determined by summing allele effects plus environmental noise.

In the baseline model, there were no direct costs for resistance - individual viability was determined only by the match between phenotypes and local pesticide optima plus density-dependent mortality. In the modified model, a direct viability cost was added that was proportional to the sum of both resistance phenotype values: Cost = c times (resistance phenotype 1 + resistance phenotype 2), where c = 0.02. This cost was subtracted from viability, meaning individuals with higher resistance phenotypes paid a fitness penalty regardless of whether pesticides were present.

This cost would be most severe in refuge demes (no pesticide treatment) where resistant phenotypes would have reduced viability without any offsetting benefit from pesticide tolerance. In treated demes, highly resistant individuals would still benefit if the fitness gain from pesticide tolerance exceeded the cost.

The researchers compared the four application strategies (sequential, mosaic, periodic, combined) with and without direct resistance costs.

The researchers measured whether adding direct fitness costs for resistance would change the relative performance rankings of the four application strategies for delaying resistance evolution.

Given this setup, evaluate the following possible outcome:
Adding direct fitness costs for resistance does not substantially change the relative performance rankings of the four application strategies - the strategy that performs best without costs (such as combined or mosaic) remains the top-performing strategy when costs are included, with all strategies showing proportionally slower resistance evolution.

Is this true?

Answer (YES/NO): YES